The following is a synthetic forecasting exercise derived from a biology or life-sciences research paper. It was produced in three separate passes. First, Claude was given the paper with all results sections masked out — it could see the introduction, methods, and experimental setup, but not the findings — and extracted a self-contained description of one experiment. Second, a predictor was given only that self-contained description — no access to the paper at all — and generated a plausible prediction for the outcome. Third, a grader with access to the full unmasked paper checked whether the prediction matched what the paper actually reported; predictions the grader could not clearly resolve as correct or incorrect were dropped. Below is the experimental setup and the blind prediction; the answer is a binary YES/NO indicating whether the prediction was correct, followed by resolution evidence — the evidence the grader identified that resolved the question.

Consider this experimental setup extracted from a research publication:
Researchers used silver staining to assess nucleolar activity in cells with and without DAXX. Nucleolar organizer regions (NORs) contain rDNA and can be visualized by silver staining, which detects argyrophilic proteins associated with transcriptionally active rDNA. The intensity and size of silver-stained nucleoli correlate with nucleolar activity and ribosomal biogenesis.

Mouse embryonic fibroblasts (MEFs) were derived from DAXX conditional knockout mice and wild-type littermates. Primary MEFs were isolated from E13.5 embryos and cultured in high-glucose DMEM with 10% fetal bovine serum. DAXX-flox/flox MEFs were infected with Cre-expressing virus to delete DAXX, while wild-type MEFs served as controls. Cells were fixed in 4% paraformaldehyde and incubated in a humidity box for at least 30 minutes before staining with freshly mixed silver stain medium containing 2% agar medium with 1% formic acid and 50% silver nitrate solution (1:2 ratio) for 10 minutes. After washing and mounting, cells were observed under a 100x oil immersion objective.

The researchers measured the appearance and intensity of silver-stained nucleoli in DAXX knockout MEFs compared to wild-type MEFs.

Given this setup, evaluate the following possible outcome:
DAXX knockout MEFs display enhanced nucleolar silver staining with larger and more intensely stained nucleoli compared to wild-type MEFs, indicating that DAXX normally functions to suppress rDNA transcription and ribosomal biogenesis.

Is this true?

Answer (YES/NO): YES